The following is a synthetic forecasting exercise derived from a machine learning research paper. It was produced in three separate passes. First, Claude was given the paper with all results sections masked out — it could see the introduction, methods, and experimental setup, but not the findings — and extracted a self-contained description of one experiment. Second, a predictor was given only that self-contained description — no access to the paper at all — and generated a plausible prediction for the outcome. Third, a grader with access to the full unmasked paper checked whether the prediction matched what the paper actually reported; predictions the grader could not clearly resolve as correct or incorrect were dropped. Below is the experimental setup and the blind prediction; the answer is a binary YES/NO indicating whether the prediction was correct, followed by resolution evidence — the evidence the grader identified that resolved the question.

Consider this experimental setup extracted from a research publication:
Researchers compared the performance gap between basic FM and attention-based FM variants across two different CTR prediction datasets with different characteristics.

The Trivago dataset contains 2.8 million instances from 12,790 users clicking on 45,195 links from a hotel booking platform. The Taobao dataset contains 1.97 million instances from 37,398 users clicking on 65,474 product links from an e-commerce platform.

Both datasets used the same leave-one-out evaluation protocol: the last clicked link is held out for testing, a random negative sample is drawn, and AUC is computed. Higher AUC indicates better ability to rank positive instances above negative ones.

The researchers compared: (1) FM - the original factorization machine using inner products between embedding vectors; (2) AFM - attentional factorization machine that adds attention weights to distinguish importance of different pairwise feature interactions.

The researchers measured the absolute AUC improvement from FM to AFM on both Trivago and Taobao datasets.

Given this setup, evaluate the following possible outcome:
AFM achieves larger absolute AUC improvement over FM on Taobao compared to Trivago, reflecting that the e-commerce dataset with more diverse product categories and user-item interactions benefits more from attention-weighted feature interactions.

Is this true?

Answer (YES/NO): NO